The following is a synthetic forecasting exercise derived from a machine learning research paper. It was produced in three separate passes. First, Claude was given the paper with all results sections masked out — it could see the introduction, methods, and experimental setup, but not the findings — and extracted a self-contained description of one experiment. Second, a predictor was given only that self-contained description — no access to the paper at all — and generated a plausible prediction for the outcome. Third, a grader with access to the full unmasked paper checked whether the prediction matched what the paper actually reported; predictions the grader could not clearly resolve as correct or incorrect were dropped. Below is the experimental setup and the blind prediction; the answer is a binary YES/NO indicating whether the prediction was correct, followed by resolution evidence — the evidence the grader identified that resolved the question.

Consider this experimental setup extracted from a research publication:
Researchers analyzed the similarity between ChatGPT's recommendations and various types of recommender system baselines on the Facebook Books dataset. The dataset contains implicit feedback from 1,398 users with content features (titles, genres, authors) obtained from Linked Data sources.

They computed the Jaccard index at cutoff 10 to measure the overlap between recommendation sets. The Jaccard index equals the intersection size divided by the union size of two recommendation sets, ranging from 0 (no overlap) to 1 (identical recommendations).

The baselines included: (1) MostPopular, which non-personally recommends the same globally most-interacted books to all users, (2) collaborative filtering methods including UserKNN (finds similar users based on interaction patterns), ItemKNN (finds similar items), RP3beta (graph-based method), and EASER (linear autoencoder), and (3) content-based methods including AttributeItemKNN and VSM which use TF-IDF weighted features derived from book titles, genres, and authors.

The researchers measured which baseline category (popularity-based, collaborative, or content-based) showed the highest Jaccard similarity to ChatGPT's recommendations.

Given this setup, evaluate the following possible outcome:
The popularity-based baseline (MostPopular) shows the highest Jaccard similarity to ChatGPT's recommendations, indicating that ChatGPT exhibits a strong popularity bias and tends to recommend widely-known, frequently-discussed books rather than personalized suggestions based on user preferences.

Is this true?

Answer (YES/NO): YES